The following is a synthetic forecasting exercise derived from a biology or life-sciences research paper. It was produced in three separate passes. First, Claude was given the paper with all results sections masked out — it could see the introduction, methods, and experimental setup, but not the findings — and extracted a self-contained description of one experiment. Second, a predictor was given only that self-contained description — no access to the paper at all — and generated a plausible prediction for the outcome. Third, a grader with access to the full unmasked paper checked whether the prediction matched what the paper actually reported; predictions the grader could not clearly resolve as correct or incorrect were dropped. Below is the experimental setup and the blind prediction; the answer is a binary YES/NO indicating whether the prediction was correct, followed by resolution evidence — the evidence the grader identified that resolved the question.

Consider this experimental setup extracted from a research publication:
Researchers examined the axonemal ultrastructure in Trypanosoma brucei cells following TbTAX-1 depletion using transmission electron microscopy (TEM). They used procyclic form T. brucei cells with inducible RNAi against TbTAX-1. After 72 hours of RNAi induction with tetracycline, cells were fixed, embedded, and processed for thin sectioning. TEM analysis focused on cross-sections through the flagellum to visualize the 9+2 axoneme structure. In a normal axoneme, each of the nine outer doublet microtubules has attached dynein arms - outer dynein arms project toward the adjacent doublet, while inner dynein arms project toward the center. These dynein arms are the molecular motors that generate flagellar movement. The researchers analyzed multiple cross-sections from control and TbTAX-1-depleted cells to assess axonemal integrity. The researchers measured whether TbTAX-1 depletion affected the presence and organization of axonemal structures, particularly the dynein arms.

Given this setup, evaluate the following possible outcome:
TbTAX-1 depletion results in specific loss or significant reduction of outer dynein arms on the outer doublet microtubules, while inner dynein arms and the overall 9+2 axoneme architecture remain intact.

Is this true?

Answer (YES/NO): NO